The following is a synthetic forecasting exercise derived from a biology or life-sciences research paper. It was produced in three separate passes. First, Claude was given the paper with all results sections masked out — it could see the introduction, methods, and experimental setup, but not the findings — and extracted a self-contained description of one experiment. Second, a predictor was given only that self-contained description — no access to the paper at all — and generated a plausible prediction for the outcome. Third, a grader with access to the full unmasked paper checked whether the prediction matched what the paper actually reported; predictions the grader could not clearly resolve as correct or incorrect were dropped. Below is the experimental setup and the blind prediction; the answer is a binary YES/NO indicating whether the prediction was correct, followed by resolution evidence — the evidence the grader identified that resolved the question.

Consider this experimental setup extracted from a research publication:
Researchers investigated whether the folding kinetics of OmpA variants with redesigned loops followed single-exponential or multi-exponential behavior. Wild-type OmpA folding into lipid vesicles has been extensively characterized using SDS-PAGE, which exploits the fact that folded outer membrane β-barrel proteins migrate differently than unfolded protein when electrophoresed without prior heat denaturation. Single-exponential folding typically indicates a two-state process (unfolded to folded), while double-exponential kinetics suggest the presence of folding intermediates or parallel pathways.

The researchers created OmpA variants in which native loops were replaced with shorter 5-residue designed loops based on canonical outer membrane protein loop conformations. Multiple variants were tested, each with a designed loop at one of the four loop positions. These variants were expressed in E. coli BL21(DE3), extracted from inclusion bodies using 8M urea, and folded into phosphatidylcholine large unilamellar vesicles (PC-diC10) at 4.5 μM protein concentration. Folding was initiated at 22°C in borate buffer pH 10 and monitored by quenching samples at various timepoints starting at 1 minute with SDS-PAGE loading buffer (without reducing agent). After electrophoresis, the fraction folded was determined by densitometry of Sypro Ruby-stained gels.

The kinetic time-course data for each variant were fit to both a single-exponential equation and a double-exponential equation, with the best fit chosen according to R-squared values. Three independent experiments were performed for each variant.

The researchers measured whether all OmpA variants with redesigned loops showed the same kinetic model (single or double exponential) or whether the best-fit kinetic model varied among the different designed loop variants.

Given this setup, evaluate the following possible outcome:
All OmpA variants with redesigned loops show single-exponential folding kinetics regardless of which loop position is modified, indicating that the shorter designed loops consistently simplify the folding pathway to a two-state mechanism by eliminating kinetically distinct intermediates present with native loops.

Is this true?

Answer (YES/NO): NO